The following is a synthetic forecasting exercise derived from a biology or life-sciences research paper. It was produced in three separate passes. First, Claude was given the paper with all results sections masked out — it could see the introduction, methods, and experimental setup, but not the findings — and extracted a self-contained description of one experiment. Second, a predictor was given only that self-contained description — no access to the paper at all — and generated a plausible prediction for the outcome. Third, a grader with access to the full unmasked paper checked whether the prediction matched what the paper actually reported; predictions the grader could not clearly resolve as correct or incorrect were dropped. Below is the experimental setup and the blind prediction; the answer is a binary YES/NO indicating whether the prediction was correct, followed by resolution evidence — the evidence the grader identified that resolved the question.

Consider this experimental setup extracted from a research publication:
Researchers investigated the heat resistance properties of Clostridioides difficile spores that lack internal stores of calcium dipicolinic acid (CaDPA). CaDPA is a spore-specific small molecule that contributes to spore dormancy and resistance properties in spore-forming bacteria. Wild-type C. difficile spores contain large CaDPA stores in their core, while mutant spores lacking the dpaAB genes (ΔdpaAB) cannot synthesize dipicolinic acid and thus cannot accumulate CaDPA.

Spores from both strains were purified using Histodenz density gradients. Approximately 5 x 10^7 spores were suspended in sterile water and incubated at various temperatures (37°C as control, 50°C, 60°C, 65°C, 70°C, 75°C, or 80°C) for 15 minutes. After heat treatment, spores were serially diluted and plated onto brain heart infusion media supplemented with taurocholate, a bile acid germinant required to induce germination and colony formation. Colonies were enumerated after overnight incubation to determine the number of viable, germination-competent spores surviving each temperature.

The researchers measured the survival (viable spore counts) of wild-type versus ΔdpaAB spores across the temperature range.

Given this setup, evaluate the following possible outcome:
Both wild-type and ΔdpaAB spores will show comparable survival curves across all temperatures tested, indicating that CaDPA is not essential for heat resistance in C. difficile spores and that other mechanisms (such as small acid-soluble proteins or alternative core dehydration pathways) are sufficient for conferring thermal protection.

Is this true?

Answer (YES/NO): NO